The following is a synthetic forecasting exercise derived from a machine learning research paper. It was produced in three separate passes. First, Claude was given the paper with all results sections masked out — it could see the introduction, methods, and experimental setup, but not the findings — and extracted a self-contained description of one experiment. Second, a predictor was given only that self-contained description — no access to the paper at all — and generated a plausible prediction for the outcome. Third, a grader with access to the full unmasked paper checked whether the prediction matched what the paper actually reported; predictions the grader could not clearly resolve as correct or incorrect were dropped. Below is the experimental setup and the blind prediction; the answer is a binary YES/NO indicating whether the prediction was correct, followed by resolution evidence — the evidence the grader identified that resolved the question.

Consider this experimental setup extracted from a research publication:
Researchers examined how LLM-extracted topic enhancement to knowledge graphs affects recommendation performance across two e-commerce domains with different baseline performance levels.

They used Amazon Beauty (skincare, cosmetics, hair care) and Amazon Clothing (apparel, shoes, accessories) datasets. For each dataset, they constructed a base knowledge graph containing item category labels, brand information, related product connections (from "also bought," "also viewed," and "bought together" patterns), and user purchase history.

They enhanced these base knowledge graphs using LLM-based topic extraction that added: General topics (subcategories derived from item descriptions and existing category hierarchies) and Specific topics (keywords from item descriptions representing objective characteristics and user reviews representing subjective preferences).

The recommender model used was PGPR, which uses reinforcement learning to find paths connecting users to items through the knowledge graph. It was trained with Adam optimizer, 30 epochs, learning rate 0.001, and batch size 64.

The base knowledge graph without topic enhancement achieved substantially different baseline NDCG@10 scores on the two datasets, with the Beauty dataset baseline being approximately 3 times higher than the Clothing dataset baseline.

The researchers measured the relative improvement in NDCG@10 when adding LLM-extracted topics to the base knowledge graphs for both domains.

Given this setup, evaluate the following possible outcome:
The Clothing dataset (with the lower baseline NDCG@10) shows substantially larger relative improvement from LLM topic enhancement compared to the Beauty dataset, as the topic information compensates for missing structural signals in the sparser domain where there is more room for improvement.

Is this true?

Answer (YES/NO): YES